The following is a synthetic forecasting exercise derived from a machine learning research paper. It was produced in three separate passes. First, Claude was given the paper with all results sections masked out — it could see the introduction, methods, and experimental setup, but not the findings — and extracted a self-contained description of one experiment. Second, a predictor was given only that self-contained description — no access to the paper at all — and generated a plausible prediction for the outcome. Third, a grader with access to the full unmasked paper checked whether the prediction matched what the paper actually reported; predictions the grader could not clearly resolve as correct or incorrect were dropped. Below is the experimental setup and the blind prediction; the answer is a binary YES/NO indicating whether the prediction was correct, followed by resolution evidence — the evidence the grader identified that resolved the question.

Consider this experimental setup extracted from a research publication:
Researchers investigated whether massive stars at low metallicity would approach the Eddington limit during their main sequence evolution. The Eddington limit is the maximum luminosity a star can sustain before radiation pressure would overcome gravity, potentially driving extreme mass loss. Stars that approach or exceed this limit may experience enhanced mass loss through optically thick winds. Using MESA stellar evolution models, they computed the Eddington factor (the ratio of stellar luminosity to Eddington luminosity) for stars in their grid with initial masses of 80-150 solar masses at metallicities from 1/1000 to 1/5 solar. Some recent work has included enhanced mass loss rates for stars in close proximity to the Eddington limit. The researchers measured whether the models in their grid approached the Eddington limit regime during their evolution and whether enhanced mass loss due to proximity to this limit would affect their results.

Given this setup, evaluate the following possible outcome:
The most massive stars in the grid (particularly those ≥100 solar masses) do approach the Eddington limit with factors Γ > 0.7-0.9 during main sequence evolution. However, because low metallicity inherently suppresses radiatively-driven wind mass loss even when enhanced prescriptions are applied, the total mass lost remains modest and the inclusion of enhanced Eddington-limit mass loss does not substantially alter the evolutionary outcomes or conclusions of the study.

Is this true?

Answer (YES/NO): NO